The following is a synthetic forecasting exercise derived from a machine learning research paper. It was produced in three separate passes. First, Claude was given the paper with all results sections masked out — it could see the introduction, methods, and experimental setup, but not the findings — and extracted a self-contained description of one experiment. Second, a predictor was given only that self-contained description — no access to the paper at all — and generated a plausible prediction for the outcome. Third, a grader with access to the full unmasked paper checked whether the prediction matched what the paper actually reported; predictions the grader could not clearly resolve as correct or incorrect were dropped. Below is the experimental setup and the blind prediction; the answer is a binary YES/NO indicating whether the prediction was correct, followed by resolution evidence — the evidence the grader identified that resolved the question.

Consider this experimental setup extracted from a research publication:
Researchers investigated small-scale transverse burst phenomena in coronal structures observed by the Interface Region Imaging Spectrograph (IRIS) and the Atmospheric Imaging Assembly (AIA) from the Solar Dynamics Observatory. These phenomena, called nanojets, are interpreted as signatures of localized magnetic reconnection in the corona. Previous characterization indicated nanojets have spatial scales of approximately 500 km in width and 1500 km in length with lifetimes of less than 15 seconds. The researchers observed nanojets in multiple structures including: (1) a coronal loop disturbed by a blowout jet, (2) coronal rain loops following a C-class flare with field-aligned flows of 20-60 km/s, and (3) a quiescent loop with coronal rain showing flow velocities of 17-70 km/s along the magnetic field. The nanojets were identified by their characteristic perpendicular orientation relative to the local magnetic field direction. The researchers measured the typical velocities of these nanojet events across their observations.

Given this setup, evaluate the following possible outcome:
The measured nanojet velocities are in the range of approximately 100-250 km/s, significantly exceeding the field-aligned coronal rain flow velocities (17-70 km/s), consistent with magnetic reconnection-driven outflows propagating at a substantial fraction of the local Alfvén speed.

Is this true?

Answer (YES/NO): NO